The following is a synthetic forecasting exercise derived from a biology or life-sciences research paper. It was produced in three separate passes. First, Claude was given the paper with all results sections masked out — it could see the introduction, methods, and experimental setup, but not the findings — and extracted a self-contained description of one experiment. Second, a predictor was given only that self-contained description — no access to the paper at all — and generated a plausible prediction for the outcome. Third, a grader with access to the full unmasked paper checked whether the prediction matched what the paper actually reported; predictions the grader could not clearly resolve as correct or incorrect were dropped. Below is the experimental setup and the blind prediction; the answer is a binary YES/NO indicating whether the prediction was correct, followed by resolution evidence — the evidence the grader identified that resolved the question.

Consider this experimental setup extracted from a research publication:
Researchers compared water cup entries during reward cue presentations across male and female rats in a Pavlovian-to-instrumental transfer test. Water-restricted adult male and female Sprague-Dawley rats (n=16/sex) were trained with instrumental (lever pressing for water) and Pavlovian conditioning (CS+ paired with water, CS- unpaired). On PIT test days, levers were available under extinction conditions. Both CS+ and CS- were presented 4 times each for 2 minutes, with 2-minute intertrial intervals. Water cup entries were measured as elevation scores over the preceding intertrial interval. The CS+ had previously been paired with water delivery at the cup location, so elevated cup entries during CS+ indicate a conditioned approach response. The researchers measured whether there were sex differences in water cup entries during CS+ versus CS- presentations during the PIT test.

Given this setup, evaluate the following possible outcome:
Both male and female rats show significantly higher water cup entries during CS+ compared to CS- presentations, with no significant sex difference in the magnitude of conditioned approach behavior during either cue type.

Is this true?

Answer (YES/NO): YES